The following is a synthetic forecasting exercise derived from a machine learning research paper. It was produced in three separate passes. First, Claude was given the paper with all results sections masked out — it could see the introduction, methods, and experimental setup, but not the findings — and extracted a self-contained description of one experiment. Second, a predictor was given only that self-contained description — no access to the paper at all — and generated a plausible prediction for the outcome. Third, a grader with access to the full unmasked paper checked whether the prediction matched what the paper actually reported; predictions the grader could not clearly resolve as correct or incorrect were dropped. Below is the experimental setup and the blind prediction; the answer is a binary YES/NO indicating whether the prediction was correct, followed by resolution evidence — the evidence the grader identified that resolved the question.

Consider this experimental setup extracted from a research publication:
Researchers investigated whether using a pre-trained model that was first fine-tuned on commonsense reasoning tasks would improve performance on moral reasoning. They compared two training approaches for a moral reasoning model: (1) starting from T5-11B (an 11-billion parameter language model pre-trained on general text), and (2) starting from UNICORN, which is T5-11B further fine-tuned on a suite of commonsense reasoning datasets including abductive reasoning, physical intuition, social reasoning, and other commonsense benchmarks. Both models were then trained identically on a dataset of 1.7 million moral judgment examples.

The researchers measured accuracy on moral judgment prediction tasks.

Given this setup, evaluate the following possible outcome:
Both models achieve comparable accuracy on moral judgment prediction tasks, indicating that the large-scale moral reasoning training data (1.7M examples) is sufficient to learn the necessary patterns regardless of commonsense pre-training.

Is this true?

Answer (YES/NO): NO